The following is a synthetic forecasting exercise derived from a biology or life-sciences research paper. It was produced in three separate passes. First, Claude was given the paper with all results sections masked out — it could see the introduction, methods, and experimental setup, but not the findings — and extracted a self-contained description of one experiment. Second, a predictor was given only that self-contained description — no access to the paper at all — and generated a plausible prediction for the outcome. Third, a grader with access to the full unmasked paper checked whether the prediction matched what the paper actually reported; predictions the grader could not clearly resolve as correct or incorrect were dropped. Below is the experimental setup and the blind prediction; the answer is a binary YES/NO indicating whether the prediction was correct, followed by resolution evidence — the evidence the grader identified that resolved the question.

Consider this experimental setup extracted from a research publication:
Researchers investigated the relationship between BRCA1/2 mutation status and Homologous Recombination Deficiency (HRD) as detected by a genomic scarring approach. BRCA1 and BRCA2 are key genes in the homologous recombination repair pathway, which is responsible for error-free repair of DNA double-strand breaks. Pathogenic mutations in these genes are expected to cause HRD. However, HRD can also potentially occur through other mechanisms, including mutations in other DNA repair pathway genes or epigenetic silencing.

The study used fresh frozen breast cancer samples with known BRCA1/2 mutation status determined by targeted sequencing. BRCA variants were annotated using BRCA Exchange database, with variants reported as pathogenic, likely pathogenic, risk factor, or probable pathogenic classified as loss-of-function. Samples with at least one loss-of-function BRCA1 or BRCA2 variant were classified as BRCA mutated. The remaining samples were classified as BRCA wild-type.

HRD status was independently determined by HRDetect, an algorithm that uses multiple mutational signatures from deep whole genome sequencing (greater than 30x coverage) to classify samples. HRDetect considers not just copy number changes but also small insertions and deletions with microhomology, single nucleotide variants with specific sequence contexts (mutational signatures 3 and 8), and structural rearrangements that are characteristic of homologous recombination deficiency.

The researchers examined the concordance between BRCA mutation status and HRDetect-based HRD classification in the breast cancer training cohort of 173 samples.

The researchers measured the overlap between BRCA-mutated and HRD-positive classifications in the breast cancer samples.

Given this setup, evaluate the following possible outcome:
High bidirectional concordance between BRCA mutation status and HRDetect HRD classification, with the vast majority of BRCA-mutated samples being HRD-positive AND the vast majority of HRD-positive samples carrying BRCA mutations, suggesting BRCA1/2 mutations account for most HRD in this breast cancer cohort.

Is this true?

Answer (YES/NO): NO